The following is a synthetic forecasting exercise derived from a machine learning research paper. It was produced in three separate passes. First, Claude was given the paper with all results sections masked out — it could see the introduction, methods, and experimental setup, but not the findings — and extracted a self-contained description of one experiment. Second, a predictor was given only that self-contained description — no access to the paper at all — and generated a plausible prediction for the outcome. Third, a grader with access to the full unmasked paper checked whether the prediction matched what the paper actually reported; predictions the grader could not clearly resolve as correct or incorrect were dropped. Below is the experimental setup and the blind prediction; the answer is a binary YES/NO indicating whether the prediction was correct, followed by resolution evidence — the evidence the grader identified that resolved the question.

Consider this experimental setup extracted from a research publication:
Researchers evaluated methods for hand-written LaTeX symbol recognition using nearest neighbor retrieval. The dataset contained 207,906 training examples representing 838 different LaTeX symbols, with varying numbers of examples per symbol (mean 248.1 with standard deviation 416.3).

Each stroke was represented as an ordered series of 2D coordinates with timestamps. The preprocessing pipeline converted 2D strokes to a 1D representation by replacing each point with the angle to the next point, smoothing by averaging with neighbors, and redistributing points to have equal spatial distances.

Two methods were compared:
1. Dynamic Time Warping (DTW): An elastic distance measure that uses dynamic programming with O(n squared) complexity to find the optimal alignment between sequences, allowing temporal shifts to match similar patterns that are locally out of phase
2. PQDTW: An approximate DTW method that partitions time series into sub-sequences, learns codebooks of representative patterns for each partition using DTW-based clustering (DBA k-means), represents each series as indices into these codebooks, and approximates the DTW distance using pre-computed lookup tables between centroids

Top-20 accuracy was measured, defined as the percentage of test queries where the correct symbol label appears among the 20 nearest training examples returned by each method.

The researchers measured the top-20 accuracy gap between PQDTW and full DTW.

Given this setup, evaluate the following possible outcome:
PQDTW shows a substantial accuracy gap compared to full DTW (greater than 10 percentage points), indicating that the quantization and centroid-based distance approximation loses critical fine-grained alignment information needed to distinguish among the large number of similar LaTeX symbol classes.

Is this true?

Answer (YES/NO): NO